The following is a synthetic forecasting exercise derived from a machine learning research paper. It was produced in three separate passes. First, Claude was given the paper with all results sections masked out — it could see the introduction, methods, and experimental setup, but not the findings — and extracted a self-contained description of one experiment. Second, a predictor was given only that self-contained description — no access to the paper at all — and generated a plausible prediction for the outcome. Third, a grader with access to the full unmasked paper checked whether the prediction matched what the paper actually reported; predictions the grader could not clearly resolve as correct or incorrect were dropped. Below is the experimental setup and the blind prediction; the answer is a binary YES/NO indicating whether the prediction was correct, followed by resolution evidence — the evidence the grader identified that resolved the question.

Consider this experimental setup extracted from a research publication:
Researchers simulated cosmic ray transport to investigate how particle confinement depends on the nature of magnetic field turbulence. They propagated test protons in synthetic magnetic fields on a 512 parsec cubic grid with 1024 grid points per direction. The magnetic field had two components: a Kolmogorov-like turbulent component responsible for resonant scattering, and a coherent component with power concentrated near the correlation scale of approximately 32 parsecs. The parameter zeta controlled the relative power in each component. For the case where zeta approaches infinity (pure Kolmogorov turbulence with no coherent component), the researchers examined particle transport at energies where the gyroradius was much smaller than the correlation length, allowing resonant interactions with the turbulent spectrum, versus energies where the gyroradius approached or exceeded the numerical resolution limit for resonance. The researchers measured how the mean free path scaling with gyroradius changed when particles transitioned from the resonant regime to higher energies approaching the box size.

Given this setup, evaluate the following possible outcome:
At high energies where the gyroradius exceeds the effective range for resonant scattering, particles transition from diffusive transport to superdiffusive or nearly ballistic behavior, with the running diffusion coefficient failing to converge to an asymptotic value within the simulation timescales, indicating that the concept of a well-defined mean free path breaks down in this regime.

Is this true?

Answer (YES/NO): NO